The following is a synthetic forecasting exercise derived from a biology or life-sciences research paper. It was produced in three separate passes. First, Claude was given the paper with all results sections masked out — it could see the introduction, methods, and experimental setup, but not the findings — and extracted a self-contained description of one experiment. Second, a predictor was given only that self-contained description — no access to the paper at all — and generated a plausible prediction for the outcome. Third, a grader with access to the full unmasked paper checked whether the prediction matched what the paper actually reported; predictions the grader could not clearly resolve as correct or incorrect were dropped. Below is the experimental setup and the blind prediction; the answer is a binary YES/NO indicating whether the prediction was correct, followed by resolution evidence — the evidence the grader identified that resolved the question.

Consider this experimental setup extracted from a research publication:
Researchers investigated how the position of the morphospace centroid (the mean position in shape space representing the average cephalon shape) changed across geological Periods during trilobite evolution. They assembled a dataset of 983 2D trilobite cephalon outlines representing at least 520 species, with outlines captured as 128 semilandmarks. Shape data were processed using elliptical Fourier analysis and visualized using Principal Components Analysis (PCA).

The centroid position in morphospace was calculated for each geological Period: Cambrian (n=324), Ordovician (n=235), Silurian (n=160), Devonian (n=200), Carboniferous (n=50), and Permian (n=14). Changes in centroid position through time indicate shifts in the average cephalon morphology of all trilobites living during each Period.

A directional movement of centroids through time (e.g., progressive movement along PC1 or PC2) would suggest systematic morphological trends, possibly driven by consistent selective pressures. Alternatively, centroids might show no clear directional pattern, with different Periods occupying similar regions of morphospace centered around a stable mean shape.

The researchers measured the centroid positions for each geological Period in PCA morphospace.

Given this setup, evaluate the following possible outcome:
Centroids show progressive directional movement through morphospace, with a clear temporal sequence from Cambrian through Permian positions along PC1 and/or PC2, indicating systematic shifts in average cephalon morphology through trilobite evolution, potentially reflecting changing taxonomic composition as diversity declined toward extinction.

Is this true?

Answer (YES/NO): NO